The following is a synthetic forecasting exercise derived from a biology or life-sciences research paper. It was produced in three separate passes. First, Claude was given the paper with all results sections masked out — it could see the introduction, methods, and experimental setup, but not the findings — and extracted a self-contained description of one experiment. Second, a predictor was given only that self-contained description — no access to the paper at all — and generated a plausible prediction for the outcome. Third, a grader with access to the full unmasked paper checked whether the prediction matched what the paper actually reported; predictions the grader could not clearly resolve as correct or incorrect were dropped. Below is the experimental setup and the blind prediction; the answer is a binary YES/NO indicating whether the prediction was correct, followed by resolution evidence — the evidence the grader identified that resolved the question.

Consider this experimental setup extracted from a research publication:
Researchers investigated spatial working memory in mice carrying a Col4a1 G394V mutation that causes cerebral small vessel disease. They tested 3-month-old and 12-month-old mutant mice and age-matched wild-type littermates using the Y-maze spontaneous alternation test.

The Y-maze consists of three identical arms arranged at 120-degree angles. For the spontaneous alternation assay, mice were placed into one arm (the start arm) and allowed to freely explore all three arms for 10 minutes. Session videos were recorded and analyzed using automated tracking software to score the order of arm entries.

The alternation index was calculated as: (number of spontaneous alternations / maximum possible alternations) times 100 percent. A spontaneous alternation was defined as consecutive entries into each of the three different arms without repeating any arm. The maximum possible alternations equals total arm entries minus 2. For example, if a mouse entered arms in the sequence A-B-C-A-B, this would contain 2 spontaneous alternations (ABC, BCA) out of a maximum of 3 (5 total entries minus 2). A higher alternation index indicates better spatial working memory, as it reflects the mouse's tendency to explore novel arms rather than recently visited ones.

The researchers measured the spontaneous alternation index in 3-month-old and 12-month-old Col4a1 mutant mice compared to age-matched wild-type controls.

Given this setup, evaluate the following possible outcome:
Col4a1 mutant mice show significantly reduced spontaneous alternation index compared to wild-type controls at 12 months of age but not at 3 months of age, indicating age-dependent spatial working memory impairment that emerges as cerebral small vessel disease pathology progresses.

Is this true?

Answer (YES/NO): YES